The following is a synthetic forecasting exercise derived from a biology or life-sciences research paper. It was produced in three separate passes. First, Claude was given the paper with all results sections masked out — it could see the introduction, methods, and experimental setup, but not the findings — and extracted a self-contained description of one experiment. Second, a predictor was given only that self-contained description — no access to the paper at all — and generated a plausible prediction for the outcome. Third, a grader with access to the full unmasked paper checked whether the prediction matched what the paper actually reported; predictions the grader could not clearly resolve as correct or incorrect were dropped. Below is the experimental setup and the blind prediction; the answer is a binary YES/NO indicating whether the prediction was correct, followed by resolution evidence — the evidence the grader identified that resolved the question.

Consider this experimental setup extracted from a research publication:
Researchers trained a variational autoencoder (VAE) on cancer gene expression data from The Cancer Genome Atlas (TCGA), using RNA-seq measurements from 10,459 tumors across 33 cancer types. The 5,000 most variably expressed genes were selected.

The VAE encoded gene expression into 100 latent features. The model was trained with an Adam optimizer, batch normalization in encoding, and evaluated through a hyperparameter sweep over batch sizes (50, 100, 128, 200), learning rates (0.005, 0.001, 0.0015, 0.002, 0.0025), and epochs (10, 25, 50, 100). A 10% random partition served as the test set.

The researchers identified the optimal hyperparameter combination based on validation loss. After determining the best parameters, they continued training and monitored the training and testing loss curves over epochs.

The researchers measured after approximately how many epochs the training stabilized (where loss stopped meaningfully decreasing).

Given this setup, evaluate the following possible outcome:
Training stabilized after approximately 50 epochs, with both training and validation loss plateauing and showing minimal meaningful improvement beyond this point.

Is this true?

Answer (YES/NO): YES